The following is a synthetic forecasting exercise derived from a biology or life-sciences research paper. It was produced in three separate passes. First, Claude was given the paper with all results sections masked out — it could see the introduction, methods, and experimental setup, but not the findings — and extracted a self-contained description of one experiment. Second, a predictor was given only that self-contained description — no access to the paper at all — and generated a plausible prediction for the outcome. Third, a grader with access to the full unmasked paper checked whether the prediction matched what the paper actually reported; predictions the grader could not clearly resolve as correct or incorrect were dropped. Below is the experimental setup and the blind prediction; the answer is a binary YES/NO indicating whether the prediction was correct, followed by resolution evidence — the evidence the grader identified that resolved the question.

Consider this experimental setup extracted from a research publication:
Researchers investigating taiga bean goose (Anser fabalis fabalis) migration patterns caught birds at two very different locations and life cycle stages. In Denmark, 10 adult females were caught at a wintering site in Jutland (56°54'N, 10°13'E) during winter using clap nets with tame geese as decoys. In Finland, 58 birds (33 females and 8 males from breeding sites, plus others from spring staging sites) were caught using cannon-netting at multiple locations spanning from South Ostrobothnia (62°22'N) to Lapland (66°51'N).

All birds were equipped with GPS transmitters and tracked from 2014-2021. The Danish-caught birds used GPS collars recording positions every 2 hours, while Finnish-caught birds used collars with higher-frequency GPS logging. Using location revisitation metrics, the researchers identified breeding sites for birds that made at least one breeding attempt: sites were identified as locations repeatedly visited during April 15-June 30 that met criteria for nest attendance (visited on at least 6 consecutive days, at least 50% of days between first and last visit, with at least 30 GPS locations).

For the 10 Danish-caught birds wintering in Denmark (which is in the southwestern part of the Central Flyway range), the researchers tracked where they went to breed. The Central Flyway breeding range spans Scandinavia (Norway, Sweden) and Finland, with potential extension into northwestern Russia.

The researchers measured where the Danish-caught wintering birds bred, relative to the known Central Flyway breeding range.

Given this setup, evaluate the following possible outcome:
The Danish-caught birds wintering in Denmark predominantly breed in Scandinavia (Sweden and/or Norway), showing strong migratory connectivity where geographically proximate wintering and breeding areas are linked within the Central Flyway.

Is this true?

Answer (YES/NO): YES